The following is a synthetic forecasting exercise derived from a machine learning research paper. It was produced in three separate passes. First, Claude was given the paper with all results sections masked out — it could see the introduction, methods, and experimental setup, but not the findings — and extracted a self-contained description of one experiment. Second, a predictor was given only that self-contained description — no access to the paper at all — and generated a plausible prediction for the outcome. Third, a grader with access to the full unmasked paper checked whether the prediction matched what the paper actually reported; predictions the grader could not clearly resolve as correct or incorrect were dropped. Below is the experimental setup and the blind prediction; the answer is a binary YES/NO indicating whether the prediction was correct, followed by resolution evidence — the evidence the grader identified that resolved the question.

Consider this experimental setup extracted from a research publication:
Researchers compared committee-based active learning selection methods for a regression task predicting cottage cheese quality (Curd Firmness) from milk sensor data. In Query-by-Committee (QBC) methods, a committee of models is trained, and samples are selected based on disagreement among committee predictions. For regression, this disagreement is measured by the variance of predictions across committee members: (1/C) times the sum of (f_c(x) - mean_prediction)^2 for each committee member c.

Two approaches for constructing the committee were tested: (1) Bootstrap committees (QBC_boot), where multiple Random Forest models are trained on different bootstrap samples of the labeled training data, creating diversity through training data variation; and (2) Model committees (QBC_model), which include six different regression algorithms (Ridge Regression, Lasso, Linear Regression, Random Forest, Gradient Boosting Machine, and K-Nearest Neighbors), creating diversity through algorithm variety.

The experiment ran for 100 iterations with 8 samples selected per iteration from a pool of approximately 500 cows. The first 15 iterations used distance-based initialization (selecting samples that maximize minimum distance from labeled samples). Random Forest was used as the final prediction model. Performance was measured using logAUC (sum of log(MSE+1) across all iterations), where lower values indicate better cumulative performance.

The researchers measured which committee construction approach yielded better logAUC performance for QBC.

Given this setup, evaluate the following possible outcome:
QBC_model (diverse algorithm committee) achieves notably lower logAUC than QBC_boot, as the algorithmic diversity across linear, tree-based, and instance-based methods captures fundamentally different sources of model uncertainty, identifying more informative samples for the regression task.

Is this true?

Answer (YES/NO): NO